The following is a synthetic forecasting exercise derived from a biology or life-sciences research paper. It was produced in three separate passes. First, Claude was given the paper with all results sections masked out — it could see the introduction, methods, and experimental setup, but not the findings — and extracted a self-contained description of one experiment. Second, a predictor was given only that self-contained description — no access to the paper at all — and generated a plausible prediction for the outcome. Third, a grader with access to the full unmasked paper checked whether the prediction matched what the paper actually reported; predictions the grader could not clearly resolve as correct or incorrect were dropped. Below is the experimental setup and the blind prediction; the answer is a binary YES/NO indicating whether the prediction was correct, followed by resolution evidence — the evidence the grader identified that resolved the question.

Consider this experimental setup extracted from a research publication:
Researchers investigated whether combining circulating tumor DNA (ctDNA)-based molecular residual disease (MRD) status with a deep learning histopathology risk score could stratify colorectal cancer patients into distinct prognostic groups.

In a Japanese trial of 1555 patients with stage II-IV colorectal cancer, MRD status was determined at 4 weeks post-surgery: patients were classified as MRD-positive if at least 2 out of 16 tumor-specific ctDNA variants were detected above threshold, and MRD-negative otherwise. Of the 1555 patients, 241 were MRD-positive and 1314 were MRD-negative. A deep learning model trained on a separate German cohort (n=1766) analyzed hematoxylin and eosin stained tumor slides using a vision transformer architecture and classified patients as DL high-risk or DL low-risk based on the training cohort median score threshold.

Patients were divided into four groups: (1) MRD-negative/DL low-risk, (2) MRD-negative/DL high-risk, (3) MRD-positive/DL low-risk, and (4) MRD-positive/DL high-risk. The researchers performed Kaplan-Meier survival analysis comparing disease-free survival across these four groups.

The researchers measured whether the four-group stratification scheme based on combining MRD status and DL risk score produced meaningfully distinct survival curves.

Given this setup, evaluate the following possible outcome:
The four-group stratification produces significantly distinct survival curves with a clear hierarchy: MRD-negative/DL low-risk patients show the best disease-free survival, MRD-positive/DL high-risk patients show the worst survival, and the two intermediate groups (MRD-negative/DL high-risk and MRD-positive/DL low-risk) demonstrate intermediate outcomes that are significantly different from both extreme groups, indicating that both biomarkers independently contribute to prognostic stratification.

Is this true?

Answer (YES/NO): NO